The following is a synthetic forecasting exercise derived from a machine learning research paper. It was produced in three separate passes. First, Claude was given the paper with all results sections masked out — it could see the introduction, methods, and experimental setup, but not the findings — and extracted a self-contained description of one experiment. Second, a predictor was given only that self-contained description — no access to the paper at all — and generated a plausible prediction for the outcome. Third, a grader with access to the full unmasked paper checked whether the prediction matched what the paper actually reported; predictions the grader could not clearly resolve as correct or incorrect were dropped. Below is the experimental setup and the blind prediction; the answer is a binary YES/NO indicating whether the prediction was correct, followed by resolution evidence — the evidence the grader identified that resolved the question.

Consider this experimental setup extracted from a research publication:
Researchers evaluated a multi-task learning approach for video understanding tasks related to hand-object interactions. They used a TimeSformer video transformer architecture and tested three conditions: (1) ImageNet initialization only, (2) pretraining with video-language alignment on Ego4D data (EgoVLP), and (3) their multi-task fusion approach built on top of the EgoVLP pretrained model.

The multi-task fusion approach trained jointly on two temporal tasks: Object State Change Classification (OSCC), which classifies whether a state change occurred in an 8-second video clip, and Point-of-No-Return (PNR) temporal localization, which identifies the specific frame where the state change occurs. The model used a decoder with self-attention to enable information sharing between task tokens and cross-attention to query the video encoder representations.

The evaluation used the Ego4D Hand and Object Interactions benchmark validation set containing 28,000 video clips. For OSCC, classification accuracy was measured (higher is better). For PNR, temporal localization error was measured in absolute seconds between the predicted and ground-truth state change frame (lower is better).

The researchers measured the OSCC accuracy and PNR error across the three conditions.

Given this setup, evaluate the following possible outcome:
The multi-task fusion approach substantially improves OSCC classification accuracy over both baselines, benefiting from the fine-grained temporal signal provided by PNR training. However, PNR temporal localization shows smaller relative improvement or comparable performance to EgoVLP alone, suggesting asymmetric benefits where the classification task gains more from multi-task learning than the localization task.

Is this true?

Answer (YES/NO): YES